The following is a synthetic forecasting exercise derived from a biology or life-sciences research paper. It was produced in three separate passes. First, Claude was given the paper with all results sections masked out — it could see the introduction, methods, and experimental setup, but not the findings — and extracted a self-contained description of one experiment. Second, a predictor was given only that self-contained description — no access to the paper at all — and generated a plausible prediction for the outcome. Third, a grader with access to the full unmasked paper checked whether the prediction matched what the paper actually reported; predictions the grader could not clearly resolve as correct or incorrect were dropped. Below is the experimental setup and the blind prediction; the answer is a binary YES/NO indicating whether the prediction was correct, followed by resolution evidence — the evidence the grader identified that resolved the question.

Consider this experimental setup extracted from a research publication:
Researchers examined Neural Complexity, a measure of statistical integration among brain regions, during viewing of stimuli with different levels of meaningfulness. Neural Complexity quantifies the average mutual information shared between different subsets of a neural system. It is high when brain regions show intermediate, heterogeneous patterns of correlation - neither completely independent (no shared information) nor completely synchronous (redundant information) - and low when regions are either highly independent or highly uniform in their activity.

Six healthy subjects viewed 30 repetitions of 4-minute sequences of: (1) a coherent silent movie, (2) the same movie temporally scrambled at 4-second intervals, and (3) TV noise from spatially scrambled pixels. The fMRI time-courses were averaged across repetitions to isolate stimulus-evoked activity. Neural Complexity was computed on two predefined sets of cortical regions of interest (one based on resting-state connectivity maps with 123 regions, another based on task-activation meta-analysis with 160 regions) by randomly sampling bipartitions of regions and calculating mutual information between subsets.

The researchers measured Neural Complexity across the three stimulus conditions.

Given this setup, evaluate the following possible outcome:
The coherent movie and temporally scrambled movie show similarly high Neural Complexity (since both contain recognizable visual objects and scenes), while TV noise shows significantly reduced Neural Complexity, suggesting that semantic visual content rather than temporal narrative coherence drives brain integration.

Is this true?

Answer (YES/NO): NO